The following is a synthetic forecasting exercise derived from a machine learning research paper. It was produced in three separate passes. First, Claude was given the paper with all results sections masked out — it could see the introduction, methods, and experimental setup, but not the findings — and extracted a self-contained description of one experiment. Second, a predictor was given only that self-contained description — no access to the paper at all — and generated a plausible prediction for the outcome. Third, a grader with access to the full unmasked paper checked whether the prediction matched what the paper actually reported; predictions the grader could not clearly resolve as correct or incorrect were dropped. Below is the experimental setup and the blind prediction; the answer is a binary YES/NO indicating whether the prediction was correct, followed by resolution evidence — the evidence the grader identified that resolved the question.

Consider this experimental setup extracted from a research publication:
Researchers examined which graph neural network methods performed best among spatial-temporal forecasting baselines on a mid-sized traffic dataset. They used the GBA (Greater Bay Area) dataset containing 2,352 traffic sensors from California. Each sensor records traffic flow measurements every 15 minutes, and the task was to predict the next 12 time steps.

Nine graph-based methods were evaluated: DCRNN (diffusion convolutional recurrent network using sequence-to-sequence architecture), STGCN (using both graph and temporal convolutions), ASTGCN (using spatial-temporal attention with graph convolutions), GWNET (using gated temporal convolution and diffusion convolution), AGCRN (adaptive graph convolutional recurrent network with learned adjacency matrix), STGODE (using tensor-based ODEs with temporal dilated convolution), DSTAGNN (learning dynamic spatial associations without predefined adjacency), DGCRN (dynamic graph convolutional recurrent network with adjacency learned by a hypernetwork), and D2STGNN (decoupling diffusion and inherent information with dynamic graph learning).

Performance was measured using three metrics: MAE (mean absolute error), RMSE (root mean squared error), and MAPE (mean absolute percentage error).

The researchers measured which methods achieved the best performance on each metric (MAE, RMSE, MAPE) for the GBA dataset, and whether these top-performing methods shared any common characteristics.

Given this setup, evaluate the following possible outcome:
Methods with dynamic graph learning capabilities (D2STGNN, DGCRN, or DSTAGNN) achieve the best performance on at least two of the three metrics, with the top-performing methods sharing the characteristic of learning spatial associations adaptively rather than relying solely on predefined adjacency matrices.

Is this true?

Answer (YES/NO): NO